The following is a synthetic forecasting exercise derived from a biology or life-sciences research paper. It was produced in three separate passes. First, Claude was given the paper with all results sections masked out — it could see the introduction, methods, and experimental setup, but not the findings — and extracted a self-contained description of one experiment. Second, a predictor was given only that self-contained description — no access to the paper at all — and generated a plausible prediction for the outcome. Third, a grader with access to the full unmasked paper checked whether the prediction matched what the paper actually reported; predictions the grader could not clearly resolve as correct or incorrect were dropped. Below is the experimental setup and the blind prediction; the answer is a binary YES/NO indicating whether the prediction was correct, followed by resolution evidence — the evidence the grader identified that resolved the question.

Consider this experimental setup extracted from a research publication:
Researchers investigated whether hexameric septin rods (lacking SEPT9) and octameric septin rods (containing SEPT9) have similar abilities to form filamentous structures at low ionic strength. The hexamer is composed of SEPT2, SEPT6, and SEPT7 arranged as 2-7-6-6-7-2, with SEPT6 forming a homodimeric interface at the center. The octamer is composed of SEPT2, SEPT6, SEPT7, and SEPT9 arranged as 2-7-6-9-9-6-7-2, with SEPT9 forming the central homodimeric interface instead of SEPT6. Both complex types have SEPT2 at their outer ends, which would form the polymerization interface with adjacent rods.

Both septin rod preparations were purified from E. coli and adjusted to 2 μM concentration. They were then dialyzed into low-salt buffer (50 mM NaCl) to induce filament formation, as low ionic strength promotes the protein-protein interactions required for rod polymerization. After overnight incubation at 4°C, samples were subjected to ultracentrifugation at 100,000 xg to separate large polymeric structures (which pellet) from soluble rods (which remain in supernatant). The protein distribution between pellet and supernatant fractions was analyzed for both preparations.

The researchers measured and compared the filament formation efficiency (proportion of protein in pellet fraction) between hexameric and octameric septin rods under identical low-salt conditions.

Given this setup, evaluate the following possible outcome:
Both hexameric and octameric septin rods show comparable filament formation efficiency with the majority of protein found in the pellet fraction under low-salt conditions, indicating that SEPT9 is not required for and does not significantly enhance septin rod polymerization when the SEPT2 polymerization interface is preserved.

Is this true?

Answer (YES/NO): NO